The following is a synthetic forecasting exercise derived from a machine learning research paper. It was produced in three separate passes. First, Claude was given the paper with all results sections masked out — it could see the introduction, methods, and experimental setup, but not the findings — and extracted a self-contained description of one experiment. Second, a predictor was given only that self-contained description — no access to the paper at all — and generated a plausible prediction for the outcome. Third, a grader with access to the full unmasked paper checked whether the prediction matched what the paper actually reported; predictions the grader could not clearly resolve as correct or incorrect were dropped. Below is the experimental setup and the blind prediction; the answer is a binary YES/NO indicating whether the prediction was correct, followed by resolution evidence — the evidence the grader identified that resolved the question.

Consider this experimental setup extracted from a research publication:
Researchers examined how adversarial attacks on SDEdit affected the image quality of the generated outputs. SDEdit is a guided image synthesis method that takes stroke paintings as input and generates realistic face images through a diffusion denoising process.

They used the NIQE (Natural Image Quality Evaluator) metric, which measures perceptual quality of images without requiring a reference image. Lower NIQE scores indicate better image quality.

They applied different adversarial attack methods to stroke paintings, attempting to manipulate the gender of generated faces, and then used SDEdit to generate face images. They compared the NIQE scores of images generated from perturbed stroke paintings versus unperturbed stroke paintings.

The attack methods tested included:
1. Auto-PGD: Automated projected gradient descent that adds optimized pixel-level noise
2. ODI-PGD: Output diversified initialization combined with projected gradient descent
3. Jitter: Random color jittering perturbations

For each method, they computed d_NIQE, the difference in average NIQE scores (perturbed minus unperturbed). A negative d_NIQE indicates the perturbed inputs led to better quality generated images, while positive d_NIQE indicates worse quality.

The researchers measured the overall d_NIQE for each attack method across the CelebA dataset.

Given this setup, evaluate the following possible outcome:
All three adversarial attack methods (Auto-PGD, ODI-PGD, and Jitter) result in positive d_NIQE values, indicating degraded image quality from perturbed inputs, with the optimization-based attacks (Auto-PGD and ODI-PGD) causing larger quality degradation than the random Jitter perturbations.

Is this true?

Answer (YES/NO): NO